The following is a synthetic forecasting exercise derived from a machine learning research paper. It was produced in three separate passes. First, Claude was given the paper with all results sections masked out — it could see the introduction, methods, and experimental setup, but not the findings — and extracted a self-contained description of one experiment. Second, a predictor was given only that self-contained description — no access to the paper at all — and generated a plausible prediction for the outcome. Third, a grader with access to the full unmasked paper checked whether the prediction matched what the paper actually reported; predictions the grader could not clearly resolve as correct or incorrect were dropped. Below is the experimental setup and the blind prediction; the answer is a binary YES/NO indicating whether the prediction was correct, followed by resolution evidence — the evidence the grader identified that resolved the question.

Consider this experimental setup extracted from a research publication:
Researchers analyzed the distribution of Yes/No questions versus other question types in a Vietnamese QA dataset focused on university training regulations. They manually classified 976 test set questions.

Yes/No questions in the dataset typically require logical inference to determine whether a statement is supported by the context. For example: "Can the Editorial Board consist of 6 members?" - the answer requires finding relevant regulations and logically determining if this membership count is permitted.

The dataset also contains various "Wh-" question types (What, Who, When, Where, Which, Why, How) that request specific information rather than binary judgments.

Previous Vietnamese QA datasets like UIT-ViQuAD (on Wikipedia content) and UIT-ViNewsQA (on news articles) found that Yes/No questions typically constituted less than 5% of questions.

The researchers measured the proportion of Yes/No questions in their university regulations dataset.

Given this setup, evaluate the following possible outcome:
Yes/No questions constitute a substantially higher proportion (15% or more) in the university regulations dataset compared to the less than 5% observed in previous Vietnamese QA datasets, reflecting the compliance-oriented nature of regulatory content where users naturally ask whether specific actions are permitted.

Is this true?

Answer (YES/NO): YES